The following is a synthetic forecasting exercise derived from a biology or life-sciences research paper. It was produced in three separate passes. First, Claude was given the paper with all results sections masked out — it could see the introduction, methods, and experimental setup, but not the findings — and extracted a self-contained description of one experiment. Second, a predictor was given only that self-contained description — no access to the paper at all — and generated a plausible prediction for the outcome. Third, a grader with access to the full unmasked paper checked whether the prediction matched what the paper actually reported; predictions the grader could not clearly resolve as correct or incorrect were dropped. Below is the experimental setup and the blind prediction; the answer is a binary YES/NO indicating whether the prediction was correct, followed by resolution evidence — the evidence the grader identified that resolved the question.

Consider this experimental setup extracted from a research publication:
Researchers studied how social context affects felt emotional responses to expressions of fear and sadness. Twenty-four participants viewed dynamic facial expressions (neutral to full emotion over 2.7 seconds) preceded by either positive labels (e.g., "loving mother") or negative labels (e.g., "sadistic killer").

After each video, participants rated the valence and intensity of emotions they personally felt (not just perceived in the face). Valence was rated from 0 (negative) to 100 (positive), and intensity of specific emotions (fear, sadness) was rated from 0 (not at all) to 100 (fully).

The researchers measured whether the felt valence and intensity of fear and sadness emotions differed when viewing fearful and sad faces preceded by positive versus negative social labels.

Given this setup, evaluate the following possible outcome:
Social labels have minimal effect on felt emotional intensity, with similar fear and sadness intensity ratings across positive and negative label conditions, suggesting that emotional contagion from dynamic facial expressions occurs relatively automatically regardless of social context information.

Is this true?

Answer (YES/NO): NO